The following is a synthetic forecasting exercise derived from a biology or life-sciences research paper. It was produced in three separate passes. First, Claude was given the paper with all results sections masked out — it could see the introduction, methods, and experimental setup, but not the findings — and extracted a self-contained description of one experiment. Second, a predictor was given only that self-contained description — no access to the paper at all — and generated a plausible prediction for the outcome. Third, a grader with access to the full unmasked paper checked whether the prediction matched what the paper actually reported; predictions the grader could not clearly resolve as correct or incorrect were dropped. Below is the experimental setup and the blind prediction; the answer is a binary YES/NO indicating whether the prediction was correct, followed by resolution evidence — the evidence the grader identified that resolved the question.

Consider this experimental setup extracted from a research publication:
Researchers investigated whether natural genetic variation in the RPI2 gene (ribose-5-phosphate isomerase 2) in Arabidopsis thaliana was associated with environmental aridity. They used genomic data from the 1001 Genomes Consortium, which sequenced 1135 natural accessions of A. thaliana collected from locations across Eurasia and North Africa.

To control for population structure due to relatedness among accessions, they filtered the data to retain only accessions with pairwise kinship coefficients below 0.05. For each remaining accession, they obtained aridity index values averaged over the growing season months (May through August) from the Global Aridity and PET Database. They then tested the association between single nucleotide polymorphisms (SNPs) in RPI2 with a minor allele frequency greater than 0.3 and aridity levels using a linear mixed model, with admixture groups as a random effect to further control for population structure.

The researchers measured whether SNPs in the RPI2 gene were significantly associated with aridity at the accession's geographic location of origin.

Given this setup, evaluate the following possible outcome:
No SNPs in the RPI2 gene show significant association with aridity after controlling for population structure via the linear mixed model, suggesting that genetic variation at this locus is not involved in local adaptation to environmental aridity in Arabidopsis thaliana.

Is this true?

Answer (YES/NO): NO